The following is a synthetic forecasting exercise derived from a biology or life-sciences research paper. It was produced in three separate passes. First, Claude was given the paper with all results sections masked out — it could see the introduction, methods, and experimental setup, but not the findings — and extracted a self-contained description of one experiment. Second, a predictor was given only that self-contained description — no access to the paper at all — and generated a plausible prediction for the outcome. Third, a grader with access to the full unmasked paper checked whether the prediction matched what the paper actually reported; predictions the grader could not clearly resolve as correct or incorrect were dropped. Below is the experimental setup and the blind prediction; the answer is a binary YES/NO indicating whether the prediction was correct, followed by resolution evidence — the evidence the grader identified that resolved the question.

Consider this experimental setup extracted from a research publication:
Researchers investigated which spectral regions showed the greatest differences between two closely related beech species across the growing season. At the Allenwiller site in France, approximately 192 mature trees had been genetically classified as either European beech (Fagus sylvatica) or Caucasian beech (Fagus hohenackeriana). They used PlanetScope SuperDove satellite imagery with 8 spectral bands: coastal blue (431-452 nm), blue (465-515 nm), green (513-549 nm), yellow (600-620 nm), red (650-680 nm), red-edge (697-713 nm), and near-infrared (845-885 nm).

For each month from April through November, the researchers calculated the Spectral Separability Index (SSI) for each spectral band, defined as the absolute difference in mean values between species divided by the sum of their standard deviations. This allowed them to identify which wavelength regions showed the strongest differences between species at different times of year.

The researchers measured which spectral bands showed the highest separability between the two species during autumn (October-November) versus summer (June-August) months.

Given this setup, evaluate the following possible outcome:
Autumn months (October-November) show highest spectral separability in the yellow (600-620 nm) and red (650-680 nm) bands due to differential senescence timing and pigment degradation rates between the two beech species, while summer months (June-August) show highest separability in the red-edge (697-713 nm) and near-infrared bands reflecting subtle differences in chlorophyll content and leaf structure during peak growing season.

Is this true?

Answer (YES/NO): NO